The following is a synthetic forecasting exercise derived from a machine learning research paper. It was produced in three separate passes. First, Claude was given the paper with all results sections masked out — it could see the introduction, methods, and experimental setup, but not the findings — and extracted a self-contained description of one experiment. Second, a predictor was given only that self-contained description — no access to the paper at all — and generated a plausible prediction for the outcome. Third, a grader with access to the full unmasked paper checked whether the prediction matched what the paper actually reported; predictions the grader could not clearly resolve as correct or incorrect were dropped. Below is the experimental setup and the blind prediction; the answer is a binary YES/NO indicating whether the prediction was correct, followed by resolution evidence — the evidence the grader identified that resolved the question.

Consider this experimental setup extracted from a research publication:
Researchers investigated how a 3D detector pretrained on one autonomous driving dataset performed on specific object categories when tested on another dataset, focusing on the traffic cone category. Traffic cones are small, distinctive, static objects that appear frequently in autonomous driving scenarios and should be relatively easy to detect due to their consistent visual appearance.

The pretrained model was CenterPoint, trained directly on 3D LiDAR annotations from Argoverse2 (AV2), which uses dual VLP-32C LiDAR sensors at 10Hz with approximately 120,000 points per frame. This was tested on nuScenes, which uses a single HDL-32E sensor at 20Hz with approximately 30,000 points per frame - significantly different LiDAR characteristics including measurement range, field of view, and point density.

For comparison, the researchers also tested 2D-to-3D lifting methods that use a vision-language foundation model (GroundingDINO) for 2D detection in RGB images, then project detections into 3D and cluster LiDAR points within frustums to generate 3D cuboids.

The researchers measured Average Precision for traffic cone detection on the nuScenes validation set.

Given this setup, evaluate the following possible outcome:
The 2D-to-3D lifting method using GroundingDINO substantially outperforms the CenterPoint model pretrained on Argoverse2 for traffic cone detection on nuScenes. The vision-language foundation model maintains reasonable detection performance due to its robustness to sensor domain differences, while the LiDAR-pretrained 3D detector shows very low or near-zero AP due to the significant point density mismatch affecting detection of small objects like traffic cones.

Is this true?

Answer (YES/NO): YES